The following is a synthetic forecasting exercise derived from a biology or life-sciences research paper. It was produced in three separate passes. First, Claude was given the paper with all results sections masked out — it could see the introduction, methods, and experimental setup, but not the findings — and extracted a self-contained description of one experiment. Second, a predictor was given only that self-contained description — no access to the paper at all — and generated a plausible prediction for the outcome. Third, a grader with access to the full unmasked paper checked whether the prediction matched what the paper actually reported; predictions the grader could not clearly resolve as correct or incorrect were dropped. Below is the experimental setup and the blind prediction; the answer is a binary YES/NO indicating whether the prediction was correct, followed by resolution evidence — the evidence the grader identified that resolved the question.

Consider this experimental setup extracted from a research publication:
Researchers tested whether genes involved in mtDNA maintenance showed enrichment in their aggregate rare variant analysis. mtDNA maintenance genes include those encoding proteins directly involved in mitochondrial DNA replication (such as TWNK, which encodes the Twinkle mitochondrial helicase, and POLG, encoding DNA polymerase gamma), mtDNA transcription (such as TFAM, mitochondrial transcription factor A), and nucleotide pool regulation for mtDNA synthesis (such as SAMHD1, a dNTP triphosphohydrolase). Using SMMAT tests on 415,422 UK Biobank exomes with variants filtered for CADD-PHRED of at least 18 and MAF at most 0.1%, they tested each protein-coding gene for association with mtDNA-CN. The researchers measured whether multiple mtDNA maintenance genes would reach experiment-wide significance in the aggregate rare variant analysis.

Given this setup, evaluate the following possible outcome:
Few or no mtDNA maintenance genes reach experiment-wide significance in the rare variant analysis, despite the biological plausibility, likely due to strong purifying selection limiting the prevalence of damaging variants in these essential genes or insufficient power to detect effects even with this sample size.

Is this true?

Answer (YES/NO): NO